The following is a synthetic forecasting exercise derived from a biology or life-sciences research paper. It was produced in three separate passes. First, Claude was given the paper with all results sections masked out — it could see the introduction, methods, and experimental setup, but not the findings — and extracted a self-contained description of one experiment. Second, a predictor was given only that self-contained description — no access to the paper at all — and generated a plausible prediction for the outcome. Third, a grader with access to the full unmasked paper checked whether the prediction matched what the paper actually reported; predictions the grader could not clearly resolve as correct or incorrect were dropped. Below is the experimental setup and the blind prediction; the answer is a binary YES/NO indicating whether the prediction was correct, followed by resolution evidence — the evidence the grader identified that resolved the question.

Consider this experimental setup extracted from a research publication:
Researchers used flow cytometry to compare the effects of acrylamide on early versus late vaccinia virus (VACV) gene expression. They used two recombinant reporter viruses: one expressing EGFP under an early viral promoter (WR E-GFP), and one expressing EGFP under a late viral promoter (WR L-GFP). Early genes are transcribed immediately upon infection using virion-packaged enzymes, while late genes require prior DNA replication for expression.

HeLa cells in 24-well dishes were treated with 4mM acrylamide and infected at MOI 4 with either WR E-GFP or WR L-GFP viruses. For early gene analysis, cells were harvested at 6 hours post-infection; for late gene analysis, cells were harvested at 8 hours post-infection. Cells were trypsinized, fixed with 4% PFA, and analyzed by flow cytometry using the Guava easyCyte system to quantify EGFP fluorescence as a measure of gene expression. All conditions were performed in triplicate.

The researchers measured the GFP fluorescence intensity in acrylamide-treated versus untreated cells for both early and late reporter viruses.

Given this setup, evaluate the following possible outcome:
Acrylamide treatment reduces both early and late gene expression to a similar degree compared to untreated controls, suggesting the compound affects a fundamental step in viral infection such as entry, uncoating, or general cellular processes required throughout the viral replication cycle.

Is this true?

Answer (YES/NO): NO